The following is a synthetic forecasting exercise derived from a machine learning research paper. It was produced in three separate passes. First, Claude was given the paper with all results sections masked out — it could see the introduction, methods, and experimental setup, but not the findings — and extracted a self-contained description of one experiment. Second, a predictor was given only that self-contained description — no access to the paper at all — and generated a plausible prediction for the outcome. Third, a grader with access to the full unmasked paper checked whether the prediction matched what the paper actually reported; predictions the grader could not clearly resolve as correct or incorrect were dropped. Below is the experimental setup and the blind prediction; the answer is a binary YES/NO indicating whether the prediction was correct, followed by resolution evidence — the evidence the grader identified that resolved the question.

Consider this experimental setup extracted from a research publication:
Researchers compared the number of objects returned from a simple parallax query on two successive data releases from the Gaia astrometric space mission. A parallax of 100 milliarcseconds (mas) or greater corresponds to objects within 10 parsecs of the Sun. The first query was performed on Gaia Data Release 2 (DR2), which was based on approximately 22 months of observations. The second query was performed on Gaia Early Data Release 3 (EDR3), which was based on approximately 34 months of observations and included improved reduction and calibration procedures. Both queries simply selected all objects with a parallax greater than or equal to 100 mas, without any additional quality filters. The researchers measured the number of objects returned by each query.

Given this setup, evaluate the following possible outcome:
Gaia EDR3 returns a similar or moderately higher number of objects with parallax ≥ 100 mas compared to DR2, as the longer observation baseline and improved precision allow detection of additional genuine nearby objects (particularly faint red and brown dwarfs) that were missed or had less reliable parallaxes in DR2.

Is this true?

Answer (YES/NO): NO